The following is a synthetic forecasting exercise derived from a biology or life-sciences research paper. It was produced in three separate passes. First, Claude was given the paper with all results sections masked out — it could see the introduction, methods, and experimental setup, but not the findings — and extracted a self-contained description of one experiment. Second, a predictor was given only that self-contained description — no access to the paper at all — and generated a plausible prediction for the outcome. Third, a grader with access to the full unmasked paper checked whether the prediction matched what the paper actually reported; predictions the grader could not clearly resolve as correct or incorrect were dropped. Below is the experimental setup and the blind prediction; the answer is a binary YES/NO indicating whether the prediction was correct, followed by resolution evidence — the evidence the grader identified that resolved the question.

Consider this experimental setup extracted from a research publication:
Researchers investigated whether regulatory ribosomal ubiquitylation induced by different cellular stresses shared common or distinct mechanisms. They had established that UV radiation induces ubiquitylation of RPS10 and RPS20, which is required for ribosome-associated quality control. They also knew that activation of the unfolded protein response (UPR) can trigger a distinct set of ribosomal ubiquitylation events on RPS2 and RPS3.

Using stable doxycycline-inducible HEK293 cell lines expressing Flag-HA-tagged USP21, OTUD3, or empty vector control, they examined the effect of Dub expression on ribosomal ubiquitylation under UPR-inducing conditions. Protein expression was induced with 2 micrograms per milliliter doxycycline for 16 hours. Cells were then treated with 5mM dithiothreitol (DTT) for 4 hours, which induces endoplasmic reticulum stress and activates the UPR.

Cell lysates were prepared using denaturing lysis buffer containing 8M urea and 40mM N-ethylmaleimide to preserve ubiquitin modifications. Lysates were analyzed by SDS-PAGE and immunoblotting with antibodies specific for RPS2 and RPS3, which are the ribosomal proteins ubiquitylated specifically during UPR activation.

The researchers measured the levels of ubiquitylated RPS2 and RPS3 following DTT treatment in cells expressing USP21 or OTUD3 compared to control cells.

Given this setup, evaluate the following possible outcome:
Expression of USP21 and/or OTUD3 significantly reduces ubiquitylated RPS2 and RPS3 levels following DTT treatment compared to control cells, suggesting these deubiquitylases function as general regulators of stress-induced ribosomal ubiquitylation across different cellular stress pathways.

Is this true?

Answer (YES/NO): NO